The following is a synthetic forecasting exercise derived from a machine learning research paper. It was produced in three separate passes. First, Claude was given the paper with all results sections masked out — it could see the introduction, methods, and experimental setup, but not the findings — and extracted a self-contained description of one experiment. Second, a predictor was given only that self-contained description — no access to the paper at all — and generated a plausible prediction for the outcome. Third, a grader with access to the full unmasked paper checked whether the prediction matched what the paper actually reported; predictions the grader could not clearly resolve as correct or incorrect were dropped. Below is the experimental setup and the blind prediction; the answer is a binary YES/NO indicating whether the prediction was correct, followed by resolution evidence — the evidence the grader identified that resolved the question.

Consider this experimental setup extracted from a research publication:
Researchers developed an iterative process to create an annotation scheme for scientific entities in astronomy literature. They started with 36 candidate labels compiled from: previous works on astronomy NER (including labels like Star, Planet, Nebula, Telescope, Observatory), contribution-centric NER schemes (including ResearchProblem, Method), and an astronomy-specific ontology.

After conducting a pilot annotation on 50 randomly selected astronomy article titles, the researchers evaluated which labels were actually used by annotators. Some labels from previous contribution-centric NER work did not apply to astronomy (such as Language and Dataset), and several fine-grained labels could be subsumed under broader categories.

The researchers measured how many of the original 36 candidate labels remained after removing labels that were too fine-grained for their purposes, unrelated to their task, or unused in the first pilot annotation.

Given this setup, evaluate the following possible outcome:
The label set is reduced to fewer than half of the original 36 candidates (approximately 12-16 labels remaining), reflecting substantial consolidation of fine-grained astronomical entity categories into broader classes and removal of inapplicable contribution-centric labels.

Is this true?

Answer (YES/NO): YES